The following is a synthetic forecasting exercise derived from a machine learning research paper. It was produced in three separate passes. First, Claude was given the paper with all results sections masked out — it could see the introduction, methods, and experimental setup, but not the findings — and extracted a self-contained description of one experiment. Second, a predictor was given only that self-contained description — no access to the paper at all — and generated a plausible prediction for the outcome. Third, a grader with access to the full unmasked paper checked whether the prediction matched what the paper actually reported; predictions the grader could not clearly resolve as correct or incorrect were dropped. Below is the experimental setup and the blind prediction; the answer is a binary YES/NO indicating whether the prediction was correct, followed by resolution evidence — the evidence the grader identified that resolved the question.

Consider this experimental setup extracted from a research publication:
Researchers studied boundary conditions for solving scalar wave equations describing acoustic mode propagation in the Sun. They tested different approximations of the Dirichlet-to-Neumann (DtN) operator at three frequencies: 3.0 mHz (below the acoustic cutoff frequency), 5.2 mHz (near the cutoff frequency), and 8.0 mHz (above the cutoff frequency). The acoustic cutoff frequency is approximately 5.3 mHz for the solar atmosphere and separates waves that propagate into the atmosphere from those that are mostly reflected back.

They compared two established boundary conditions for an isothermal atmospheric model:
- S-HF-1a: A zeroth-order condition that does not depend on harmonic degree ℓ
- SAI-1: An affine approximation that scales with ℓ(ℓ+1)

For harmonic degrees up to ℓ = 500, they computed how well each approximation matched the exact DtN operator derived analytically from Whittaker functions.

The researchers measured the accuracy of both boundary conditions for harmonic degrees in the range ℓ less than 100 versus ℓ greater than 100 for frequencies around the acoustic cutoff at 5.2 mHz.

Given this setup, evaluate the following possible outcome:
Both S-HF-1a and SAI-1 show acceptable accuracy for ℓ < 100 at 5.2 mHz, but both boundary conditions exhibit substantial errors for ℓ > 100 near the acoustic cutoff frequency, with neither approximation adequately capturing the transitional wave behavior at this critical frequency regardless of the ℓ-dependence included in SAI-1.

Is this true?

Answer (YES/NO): NO